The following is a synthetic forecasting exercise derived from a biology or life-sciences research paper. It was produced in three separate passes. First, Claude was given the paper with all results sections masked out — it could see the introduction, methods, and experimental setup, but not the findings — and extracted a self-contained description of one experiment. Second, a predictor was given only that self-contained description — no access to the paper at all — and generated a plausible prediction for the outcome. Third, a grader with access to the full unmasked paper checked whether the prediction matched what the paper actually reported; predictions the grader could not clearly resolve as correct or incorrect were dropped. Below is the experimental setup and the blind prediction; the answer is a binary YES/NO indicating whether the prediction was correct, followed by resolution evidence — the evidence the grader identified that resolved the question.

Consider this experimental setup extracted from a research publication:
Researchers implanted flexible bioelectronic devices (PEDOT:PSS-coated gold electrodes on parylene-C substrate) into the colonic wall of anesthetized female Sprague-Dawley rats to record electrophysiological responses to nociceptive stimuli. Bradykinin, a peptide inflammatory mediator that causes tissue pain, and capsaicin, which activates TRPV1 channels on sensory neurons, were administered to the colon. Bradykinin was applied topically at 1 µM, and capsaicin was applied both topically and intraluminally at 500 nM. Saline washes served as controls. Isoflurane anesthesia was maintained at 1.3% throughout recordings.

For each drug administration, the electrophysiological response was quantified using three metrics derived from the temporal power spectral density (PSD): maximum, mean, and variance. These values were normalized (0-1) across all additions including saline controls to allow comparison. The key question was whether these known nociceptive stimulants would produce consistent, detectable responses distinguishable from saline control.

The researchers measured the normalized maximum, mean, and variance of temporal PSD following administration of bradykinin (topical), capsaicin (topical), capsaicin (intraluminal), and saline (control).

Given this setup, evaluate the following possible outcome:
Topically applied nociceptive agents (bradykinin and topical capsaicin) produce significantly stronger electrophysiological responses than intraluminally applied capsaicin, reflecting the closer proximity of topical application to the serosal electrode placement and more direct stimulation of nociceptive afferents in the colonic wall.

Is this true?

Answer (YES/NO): NO